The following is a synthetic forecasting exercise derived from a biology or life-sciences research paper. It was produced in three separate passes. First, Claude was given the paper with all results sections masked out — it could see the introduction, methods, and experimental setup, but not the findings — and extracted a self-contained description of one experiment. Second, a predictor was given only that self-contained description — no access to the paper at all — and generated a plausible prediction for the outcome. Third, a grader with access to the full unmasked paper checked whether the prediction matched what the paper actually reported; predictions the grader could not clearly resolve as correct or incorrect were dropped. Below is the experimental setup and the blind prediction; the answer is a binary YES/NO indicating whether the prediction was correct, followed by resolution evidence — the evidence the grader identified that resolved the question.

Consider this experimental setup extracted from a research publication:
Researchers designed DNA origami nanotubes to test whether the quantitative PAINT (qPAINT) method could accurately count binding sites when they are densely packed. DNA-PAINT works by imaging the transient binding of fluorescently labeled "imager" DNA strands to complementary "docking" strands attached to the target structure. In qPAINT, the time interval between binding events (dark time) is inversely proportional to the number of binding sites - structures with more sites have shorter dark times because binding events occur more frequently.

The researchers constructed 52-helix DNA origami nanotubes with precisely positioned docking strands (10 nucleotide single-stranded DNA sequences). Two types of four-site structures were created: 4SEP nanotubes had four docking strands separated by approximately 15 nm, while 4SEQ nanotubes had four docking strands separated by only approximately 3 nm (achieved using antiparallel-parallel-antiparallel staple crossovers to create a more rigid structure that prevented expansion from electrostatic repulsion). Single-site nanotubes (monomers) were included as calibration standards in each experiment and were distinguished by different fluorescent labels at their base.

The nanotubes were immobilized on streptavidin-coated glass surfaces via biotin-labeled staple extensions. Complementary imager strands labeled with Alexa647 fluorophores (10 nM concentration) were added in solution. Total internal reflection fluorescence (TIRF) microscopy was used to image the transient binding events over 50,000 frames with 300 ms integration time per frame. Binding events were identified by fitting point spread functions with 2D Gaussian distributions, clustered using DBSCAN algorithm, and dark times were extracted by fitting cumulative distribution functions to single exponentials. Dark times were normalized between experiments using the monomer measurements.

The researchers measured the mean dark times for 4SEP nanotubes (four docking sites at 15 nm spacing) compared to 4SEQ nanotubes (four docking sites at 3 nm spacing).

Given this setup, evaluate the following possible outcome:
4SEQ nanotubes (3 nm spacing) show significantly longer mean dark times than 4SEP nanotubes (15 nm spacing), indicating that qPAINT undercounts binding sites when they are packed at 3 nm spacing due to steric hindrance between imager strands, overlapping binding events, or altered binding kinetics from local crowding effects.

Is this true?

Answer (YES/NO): NO